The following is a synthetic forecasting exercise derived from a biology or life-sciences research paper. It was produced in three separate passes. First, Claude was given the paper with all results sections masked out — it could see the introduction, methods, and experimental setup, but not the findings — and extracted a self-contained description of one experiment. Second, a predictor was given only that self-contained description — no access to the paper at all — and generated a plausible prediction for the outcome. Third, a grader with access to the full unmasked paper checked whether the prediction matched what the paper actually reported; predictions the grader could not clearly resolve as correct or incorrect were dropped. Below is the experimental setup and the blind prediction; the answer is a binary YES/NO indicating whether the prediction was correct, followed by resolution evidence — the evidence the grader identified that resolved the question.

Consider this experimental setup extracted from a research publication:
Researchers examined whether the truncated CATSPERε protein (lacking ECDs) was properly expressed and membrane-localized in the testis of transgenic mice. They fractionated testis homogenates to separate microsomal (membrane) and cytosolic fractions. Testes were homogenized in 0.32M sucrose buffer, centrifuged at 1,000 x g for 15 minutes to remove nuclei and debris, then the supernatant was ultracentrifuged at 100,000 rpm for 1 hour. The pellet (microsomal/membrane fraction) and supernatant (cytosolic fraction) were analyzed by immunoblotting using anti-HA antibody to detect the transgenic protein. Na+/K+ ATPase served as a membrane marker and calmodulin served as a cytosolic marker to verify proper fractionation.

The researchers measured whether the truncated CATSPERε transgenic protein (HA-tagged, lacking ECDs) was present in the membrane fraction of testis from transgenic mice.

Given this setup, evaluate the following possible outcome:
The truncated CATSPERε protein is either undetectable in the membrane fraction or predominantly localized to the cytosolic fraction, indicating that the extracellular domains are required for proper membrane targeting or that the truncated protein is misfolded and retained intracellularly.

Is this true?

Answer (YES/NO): NO